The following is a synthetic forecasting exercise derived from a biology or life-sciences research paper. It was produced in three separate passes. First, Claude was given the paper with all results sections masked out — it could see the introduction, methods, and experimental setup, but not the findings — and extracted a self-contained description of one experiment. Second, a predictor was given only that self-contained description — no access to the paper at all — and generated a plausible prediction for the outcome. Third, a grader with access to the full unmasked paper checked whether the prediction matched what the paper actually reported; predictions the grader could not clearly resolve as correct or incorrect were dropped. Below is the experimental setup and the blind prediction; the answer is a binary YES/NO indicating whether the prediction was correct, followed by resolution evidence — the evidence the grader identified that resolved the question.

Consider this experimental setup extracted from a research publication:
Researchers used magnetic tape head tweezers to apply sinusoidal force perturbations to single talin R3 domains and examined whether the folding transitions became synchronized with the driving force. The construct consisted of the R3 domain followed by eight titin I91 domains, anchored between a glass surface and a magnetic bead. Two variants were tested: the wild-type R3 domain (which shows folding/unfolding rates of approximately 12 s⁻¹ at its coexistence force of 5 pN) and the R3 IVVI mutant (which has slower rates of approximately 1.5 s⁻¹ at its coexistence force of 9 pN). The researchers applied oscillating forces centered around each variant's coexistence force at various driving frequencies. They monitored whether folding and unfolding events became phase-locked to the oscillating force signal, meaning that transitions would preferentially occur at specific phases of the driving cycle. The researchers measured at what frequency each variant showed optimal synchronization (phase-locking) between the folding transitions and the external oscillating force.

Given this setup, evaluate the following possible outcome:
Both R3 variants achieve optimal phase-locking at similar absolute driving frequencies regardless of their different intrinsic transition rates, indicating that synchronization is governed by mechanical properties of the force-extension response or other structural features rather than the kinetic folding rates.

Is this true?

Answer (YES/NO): NO